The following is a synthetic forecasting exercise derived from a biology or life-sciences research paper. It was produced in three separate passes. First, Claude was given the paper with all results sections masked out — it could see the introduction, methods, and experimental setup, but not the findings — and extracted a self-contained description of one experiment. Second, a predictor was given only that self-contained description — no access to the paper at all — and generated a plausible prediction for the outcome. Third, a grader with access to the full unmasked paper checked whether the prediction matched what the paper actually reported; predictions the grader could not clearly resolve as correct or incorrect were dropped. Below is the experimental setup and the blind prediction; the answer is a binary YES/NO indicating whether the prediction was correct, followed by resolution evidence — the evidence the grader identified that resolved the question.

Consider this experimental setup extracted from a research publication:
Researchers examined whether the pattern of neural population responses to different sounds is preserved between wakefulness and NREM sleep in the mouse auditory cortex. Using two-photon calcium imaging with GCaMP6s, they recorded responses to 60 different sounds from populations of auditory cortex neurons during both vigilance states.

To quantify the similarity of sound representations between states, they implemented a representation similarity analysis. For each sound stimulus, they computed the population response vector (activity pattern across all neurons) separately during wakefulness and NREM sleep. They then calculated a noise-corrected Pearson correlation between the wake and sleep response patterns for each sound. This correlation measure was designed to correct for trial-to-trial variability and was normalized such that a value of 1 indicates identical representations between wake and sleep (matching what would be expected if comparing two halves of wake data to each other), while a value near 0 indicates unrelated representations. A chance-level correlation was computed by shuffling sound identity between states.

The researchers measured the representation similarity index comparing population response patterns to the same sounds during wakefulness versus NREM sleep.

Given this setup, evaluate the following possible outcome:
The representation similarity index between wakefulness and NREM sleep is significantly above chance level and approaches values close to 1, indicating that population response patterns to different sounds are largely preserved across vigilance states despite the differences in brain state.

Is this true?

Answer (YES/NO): YES